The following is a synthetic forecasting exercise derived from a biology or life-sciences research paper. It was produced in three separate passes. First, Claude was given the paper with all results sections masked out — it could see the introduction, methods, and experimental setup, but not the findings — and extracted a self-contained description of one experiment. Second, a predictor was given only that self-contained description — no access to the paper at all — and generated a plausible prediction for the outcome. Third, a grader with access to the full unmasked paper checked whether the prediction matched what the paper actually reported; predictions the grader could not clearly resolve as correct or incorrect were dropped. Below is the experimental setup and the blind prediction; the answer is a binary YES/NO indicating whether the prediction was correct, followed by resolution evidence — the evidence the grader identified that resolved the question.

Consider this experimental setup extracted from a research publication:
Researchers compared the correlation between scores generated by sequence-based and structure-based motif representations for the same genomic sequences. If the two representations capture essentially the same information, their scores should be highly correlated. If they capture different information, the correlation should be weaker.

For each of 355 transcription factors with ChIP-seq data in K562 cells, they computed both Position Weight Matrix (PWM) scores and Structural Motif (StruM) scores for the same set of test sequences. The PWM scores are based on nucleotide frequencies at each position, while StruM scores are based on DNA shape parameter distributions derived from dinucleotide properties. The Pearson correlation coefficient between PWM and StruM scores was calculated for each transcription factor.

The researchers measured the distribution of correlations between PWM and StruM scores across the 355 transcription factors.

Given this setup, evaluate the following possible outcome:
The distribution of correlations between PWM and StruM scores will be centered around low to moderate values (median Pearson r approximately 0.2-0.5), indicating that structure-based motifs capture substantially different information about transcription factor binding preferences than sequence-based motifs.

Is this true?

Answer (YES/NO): NO